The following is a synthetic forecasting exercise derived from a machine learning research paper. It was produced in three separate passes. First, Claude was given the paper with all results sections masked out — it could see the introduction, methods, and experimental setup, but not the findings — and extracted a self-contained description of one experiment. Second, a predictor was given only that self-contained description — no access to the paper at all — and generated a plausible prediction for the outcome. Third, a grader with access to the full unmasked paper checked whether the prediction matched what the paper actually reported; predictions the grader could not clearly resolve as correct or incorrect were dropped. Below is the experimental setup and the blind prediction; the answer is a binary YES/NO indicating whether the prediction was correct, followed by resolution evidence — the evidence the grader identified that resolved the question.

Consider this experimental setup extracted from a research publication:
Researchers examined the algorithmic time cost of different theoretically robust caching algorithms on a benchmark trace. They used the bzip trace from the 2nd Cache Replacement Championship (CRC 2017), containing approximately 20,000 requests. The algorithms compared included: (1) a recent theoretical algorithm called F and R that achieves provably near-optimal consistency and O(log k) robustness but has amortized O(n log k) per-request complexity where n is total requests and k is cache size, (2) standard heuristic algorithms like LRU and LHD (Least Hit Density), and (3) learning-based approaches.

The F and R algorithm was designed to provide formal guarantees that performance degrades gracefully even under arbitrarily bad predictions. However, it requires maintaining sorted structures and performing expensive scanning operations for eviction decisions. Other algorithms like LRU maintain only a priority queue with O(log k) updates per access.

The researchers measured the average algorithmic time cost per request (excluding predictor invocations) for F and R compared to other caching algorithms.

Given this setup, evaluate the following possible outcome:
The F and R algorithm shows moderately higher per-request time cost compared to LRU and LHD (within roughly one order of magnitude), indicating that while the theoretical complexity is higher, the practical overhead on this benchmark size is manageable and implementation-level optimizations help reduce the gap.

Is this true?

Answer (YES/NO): NO